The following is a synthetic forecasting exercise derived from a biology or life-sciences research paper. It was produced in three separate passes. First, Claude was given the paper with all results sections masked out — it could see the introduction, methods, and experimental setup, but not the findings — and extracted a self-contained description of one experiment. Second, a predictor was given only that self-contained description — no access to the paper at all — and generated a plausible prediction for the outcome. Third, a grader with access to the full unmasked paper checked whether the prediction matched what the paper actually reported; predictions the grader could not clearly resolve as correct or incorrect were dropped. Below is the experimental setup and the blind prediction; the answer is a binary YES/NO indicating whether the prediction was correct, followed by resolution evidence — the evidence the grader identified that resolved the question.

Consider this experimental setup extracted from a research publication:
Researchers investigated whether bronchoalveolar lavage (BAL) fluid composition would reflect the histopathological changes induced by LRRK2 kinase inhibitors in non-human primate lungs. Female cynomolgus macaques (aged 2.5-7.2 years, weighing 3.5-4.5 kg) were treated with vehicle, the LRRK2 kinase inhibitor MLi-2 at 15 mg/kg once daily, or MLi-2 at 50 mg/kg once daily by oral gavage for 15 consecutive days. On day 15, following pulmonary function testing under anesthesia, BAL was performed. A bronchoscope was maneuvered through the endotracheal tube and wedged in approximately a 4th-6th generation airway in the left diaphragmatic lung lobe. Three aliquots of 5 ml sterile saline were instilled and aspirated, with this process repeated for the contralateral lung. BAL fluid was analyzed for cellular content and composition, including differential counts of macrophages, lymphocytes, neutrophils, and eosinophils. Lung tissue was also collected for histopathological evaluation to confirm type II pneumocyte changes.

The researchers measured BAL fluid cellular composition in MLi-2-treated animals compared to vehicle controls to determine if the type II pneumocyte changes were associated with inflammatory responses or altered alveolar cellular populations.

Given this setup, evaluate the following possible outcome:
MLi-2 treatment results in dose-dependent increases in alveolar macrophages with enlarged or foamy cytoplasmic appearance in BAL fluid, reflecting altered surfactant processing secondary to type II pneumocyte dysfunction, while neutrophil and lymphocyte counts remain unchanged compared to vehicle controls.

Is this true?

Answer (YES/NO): NO